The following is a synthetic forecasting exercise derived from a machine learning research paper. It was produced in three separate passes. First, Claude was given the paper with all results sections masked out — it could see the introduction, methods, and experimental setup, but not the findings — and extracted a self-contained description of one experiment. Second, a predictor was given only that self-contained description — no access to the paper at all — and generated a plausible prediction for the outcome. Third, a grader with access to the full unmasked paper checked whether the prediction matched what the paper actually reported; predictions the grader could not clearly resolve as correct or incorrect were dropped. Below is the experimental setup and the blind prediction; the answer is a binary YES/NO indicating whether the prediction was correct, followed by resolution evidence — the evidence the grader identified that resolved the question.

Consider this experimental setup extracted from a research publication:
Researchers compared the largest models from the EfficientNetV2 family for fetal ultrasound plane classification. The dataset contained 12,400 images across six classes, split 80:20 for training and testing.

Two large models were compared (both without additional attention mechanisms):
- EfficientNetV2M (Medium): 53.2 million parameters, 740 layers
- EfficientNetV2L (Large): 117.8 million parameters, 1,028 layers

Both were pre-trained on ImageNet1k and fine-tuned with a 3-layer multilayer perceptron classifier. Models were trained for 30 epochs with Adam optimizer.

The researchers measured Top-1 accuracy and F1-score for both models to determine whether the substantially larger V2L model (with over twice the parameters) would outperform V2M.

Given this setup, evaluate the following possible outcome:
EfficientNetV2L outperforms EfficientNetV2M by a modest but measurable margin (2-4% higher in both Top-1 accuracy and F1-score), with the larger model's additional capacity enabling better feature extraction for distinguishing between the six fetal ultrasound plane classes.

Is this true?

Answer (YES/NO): NO